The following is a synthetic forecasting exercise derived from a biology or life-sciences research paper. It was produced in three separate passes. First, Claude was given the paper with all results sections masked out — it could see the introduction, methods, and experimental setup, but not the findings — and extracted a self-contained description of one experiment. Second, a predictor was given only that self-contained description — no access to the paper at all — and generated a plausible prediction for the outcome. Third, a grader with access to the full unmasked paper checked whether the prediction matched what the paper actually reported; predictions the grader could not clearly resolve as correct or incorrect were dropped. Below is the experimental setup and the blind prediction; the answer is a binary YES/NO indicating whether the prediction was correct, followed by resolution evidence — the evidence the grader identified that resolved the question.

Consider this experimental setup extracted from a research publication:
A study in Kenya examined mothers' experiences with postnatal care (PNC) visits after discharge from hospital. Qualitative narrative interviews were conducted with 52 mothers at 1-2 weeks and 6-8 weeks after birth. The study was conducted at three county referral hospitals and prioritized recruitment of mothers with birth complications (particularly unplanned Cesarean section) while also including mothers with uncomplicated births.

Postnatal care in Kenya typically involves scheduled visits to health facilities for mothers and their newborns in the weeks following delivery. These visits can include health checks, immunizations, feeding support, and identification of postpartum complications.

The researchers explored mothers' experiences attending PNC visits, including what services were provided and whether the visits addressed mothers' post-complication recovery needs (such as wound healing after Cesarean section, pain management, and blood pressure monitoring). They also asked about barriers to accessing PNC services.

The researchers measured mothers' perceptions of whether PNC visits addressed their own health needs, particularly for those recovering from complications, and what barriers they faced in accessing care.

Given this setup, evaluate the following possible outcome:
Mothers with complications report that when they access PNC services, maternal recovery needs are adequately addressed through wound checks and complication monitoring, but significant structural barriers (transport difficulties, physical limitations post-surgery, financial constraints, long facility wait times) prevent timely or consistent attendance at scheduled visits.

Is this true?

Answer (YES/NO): NO